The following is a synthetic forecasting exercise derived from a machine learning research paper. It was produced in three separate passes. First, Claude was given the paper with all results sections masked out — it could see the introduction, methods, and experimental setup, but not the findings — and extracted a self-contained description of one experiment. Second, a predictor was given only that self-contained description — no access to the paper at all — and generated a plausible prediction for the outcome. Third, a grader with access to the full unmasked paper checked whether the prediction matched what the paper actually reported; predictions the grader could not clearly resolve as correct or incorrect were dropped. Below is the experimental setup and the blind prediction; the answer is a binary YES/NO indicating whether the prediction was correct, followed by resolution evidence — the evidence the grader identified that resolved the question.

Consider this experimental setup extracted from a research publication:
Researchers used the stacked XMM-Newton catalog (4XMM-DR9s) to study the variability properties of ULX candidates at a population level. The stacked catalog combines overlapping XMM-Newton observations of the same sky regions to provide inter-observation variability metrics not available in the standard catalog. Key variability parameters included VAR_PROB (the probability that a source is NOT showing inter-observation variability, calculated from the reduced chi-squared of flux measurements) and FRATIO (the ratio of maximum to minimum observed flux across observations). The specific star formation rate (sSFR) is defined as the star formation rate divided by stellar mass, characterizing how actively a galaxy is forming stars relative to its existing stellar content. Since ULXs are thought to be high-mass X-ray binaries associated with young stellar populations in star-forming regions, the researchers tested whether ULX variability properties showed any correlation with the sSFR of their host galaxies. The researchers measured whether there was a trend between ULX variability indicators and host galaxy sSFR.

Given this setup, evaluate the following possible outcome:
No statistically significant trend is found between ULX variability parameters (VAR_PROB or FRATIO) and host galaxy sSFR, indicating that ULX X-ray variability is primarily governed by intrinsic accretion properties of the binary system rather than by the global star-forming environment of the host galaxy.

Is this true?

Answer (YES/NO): YES